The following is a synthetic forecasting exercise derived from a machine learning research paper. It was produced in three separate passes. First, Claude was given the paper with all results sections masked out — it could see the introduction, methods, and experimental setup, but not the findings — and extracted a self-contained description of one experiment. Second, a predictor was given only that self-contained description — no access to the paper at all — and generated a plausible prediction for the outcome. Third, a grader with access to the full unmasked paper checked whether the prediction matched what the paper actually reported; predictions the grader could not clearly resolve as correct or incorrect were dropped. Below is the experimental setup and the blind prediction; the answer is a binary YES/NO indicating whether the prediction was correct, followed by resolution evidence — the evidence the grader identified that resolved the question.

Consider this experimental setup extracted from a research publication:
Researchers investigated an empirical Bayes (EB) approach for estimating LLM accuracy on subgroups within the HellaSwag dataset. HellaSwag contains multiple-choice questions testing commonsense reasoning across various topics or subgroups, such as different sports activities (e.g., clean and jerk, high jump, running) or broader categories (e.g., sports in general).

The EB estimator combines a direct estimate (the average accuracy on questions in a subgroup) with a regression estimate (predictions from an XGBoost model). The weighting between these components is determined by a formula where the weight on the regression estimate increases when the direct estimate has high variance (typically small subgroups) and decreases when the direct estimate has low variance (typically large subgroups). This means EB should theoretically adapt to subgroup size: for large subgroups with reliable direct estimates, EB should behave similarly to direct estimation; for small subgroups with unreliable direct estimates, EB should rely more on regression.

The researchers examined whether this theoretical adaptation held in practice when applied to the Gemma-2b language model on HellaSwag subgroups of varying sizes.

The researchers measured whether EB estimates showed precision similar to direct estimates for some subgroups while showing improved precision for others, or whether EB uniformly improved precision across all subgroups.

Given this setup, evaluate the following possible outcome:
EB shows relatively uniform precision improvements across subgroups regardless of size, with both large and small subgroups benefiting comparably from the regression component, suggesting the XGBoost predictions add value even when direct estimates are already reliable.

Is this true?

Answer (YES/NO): NO